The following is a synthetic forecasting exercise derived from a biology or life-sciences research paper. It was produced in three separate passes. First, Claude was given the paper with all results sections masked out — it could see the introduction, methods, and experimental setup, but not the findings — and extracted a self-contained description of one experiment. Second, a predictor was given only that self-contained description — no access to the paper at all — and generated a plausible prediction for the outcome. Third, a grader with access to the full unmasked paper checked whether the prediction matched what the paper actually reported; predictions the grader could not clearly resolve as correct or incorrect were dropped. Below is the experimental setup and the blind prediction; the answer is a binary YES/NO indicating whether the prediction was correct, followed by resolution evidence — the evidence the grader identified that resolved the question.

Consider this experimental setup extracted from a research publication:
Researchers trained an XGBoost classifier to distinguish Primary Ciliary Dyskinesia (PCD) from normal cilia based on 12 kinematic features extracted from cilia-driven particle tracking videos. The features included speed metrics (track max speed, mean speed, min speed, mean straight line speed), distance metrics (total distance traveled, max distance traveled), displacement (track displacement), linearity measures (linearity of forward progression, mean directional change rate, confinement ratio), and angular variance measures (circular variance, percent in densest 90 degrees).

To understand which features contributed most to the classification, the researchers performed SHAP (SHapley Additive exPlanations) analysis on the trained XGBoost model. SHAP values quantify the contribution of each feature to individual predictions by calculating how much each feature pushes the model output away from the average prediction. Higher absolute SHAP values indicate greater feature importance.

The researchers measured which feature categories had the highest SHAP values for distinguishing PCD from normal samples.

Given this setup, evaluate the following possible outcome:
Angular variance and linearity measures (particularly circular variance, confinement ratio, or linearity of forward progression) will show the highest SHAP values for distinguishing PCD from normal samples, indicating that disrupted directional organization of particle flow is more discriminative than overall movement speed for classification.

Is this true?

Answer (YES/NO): NO